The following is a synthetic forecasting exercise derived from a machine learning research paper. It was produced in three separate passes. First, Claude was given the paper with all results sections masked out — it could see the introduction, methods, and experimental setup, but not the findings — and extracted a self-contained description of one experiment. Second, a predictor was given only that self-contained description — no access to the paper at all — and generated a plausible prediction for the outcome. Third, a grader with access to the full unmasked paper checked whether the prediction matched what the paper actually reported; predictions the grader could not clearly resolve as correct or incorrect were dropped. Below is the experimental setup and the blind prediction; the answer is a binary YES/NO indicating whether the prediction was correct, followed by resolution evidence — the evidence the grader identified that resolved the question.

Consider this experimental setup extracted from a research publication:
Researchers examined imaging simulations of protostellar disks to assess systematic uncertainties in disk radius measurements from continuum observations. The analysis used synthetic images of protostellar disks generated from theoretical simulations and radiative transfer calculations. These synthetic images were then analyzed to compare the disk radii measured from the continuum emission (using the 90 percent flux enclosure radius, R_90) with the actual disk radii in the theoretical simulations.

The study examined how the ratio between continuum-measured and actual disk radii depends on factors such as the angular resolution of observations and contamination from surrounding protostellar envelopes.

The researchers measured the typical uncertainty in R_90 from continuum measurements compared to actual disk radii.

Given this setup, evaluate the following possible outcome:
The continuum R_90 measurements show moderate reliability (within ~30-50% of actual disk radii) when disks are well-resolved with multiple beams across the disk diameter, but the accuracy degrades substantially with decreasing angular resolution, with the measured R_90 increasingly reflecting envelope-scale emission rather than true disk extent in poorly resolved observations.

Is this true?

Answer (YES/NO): NO